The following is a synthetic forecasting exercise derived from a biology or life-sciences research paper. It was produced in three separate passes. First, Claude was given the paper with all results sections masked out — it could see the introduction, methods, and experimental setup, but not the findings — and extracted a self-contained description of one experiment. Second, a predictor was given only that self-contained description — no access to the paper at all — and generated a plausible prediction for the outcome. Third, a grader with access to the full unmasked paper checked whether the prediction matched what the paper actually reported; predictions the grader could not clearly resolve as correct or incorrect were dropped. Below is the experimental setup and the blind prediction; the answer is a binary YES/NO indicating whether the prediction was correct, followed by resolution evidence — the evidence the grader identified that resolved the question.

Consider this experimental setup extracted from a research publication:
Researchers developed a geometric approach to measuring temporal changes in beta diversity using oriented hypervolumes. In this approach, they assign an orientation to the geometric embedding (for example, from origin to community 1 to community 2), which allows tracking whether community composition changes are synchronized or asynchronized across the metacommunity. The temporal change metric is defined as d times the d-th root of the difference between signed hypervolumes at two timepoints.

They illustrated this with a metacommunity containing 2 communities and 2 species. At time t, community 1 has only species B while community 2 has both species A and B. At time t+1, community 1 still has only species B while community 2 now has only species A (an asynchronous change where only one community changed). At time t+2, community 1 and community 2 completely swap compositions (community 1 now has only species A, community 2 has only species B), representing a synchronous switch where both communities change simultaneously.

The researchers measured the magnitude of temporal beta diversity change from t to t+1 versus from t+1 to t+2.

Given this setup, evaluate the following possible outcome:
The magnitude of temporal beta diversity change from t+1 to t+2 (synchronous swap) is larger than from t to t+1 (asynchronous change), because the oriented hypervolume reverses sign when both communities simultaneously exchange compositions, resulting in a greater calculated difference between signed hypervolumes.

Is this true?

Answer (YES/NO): YES